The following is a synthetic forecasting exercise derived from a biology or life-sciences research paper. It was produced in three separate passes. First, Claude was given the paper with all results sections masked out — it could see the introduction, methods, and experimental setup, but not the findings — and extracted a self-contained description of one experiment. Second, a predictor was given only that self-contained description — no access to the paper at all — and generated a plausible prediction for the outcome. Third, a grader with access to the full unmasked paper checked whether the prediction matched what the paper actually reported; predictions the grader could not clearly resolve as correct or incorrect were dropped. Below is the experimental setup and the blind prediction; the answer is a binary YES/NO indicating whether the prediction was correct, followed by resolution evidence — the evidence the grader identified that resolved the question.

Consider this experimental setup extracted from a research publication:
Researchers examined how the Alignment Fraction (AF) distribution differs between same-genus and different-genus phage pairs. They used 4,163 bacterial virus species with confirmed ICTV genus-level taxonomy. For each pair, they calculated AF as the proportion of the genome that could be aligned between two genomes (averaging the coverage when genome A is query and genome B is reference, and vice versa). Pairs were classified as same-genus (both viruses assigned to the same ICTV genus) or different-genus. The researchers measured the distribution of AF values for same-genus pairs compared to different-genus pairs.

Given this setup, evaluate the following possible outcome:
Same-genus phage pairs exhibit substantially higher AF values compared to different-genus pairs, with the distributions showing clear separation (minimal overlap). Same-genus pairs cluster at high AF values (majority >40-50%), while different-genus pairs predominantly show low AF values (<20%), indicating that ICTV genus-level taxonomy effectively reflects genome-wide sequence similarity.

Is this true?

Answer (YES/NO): NO